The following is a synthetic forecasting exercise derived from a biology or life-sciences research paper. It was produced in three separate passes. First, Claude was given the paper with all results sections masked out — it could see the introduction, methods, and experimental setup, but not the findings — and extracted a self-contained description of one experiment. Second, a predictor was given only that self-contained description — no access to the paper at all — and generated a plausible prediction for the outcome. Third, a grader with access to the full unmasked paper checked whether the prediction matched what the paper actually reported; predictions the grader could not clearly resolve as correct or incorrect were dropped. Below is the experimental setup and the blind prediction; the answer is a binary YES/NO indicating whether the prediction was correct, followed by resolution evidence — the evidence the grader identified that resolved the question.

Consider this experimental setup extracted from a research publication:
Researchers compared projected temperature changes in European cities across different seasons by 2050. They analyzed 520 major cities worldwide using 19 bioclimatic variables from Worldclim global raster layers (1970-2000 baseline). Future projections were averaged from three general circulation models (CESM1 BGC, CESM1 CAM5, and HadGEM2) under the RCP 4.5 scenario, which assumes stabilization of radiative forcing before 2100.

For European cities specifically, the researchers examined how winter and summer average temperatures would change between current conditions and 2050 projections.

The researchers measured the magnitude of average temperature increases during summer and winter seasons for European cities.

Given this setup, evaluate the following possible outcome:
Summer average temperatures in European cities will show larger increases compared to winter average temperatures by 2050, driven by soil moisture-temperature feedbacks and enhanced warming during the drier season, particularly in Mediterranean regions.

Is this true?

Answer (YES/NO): NO